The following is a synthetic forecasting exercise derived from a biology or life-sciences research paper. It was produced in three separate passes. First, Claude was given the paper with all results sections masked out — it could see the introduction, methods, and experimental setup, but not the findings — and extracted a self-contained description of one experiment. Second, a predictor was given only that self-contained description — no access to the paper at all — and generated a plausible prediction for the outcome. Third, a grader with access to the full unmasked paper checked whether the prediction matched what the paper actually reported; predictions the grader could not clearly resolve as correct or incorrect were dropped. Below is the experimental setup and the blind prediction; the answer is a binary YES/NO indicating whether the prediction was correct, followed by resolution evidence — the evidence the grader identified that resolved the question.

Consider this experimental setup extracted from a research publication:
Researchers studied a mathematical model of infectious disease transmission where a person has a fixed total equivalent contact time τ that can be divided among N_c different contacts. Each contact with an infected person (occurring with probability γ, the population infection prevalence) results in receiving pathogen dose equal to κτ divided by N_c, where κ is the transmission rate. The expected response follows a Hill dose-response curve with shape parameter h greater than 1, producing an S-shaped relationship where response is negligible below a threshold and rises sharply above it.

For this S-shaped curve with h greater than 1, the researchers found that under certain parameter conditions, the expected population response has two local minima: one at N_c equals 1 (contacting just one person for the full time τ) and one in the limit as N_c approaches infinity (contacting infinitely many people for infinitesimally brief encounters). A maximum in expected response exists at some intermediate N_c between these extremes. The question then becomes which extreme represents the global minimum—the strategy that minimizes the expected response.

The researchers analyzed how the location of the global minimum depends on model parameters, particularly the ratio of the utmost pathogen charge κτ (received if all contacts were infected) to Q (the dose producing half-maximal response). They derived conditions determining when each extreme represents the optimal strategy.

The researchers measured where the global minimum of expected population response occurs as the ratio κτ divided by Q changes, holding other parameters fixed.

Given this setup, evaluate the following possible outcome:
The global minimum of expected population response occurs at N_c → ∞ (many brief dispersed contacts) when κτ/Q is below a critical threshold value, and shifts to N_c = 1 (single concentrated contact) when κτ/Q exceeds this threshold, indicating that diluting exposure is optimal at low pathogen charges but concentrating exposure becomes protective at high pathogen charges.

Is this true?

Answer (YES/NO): YES